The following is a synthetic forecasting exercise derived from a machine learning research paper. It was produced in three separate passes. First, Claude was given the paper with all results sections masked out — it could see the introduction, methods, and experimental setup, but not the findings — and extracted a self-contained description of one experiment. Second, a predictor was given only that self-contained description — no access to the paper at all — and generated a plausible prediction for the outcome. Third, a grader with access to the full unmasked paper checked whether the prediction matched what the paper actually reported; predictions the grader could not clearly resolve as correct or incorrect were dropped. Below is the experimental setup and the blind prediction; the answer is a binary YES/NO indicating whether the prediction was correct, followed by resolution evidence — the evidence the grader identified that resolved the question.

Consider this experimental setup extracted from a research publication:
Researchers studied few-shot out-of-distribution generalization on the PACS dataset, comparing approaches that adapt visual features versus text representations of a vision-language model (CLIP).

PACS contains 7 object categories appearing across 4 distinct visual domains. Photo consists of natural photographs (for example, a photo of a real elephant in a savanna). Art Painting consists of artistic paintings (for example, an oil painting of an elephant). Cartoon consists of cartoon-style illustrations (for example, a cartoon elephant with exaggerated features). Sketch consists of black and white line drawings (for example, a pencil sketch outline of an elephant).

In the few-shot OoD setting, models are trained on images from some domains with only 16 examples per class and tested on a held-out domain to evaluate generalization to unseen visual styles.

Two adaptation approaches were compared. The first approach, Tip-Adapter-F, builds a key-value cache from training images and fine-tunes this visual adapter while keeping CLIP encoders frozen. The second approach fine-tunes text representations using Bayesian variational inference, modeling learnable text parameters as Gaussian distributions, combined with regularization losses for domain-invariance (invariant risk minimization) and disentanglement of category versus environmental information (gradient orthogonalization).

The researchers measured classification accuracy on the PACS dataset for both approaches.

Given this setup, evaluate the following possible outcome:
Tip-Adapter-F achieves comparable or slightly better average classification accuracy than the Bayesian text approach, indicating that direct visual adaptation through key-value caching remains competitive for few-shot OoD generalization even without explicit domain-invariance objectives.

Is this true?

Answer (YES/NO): YES